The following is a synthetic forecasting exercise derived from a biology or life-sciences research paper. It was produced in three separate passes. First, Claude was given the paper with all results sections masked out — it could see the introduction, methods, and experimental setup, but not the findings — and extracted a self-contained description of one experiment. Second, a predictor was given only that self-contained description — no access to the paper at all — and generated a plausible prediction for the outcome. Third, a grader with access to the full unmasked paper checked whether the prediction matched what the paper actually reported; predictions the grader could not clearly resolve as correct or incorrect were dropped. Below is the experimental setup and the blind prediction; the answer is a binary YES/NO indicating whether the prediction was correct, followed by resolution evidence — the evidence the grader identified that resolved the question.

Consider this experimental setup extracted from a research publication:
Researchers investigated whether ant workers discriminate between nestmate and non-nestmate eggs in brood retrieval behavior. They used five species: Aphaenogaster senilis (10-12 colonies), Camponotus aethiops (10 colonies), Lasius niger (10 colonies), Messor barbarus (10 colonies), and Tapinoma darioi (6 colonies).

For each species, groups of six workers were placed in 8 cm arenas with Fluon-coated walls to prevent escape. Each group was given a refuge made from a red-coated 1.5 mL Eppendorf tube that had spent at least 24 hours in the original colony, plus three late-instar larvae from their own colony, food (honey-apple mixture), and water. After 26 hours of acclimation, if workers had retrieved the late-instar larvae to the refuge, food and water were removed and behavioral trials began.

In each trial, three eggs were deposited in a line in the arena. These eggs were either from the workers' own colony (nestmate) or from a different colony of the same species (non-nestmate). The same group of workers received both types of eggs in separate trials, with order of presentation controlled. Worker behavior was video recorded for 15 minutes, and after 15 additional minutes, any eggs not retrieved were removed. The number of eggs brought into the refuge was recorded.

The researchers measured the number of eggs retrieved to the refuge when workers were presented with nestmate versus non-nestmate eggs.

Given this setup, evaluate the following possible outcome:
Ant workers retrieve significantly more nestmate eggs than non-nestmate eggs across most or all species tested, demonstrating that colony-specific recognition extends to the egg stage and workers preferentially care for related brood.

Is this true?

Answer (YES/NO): NO